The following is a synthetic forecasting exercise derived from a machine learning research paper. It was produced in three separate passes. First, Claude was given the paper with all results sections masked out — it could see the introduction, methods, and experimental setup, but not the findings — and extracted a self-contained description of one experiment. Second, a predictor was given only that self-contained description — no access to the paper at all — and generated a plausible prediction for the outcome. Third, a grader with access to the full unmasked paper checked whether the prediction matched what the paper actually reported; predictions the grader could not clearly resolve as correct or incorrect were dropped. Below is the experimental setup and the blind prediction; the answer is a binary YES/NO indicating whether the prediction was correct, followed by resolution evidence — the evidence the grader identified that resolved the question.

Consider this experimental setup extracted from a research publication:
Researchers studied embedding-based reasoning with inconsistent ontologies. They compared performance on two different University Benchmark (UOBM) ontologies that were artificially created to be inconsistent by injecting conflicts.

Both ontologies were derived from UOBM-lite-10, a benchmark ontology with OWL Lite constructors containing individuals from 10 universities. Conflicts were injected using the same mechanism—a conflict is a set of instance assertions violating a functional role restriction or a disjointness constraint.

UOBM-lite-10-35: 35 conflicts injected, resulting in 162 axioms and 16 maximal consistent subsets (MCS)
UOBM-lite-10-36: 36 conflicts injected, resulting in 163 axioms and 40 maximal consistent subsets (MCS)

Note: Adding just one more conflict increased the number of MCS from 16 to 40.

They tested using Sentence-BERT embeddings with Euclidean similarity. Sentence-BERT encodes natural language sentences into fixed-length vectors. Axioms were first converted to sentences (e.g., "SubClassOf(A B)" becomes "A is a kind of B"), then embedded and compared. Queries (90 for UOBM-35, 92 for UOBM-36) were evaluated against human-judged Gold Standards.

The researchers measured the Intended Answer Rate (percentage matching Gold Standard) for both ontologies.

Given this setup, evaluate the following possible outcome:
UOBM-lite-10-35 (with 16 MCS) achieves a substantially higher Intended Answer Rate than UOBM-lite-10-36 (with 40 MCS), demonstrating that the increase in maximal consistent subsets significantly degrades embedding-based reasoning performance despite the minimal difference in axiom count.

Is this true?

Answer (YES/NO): NO